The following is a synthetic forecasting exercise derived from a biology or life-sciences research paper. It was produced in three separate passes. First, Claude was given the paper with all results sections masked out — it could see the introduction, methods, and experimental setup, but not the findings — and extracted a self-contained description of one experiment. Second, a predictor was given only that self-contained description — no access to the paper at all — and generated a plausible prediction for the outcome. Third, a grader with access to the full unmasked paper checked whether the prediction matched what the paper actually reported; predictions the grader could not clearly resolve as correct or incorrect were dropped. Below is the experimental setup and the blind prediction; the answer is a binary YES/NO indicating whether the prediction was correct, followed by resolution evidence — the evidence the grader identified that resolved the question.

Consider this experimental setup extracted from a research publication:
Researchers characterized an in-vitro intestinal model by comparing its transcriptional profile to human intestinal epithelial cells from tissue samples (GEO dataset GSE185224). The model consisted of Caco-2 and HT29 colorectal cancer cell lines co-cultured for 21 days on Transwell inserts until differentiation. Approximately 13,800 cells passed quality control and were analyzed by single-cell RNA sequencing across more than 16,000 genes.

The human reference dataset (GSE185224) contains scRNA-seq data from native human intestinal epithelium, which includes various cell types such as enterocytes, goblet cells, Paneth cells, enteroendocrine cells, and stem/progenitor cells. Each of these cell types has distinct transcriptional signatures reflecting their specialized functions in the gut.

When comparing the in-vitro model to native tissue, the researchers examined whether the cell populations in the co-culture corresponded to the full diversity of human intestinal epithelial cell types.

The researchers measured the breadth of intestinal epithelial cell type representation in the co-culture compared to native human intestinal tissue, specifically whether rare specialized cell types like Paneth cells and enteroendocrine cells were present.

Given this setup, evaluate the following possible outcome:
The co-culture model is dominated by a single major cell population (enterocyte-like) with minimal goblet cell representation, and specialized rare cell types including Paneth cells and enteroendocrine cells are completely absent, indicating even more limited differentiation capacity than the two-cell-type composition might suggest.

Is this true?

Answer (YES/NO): NO